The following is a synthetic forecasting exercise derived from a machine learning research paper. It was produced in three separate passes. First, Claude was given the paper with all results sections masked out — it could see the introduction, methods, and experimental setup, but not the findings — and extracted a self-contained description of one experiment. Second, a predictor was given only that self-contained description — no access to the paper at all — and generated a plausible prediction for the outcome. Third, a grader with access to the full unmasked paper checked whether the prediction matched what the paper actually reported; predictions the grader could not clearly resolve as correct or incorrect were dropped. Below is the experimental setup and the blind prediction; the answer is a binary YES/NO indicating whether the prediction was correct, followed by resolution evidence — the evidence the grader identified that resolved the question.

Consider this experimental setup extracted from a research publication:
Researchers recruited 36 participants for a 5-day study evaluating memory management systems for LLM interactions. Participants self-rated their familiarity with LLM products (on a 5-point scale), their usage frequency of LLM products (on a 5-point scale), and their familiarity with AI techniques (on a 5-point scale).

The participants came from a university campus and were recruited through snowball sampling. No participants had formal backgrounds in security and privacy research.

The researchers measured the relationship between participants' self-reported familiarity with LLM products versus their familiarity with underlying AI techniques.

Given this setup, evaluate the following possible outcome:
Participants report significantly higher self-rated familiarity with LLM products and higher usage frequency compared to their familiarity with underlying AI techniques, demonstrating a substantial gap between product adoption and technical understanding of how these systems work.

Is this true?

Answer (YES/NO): NO